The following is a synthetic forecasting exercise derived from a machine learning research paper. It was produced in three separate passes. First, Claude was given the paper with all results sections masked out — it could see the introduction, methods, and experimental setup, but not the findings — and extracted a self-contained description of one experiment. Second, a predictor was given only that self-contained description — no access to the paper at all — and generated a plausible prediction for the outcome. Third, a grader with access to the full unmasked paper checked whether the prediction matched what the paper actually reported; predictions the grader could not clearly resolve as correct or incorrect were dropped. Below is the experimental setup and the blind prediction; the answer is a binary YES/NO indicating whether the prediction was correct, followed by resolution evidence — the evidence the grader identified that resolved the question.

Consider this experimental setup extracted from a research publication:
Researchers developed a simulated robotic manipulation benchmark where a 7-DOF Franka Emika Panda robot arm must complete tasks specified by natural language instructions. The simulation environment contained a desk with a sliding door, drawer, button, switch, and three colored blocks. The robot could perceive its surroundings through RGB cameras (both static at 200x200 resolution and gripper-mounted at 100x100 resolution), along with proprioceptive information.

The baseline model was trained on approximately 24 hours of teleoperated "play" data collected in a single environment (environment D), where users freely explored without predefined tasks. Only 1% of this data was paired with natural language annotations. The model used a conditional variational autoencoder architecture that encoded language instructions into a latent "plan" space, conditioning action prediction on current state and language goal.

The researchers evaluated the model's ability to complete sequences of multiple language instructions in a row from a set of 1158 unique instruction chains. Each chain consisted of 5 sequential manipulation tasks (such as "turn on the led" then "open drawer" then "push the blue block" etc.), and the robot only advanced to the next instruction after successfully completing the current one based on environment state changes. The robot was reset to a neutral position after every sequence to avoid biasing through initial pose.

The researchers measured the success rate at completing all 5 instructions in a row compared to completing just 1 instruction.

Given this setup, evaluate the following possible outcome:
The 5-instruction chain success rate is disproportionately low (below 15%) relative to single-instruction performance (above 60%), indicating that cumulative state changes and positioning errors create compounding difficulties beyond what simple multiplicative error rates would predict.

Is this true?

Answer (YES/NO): NO